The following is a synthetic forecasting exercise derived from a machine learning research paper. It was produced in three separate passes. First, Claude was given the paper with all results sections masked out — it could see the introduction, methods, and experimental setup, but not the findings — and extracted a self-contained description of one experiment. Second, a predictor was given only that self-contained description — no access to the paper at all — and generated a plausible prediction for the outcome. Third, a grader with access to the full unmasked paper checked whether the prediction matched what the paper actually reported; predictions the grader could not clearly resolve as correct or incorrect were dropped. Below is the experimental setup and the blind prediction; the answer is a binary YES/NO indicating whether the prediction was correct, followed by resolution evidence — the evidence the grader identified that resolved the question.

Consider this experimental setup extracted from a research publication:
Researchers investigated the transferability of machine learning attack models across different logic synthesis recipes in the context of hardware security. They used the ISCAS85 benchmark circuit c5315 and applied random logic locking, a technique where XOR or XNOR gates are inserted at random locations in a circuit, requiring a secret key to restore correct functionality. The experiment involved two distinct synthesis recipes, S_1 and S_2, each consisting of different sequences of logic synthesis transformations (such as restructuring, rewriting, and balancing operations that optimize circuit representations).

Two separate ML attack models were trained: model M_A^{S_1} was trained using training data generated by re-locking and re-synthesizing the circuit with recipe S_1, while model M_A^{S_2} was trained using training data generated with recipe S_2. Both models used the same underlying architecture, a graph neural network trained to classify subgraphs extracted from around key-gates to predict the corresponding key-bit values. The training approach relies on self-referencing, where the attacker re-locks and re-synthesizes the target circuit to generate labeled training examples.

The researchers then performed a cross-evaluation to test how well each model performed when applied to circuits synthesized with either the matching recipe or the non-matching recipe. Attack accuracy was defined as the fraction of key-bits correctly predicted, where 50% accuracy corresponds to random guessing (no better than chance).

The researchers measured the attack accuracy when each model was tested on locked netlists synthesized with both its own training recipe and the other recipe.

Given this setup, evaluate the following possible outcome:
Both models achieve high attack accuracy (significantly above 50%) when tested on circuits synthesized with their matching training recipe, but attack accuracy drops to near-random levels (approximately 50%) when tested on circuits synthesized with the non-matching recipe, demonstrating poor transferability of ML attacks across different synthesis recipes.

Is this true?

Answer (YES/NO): NO